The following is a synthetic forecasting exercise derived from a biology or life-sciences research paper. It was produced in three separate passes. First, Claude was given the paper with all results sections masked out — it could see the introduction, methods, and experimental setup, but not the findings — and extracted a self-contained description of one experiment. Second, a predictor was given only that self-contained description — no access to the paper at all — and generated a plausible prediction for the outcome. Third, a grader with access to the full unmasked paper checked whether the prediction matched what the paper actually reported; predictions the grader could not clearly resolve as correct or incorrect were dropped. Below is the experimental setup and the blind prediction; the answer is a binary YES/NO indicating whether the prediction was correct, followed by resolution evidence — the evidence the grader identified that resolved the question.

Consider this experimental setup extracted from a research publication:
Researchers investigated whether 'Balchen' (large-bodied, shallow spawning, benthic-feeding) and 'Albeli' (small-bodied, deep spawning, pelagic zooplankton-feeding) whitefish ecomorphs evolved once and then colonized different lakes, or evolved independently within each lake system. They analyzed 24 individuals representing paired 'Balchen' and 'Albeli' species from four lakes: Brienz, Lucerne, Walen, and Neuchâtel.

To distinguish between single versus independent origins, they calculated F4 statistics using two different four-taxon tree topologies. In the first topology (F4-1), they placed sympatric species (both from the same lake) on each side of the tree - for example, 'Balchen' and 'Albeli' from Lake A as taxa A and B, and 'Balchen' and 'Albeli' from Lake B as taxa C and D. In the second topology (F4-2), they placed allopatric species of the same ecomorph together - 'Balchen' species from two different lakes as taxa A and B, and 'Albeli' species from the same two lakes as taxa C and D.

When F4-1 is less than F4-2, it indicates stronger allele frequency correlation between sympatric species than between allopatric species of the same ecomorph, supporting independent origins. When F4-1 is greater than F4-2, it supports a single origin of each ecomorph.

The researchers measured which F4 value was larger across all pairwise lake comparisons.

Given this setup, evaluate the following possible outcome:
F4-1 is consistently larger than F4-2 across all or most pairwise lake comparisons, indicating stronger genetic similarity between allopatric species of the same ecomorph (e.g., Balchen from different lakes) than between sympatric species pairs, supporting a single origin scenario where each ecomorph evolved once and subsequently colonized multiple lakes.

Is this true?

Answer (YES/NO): NO